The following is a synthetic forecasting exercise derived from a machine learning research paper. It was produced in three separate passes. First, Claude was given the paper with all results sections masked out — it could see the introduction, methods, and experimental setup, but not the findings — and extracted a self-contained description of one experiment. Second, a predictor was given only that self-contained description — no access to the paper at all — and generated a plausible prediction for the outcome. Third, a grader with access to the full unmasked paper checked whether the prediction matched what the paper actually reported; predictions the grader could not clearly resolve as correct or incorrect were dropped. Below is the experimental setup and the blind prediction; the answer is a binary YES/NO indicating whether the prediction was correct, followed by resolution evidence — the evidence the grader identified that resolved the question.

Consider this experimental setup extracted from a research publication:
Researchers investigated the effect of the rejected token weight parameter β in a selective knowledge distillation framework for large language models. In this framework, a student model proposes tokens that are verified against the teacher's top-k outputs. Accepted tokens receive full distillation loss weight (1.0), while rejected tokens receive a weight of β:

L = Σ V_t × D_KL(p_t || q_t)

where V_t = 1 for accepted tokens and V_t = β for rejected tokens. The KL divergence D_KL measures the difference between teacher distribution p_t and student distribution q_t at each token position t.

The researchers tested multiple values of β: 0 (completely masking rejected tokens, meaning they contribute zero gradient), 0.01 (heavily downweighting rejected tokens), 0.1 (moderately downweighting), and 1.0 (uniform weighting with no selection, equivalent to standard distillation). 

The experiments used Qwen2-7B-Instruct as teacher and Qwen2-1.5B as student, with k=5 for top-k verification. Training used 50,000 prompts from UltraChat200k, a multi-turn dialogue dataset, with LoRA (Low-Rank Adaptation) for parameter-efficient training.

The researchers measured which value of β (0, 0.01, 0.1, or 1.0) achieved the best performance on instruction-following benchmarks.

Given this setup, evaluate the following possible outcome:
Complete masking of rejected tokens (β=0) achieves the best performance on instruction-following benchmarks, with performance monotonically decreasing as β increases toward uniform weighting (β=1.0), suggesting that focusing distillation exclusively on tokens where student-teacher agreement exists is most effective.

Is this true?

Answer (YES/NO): NO